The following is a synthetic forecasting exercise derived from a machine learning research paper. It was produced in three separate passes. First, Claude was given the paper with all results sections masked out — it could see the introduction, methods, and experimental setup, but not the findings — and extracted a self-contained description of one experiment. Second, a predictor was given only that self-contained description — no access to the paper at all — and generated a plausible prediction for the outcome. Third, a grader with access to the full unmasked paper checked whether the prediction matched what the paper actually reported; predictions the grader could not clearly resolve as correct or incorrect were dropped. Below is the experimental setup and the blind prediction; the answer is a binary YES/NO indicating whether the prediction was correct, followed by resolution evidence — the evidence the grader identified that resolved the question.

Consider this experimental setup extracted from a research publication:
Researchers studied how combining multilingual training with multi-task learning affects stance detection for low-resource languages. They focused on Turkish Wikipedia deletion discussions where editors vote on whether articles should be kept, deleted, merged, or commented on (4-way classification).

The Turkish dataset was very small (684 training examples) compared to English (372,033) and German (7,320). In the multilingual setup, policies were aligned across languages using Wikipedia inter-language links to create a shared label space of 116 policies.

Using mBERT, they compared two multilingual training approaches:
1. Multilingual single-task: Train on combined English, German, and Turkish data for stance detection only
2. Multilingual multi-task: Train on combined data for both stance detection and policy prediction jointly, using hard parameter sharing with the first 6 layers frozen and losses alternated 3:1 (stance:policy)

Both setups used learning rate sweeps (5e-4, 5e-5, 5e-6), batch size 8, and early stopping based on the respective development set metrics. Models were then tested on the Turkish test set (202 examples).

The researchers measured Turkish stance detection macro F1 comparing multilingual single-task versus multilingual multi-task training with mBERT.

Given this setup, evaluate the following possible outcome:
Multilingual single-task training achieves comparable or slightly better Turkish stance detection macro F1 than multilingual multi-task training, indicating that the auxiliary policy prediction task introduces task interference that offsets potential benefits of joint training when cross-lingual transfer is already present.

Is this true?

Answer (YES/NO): YES